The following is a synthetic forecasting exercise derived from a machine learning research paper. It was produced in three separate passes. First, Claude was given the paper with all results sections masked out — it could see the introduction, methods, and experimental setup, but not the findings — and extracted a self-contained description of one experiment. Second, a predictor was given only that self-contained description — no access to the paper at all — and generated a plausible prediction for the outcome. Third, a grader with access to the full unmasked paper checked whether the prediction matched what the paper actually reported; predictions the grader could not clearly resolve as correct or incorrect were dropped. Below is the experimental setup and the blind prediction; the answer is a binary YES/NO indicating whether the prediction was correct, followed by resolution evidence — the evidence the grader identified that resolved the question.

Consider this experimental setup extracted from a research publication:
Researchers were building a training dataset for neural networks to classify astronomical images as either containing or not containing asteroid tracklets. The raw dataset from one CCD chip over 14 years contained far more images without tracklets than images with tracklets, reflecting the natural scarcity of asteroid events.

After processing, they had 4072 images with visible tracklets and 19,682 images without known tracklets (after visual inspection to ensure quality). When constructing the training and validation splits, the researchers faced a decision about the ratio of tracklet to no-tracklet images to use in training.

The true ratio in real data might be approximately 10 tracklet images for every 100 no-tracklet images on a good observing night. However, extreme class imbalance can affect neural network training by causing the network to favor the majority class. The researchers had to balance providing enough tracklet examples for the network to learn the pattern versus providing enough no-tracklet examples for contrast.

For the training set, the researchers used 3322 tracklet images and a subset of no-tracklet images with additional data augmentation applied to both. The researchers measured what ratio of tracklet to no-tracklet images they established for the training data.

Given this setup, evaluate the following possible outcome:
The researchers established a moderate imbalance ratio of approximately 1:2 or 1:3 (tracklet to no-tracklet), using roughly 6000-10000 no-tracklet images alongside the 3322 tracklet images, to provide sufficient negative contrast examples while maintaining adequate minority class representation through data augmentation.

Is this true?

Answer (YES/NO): NO